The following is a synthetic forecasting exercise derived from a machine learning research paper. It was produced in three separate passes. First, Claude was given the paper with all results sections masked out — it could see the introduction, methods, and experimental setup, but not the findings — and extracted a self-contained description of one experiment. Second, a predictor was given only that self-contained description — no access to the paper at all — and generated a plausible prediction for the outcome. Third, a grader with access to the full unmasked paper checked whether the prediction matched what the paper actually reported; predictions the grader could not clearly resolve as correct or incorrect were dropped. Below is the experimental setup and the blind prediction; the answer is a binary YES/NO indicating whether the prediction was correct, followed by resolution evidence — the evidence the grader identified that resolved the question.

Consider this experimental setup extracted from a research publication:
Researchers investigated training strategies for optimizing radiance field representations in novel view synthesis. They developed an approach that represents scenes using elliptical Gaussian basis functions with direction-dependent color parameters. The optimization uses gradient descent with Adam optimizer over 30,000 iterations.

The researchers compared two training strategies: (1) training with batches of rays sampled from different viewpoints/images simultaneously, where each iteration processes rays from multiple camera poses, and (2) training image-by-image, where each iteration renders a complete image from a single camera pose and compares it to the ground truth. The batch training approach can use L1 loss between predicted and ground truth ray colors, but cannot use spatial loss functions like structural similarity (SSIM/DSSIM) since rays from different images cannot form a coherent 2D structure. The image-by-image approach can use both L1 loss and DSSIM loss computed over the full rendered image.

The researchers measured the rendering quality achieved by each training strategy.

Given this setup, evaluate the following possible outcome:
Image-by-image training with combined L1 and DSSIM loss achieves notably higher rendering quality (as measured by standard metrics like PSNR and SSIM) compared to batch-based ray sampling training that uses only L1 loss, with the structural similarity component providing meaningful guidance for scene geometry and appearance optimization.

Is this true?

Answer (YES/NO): YES